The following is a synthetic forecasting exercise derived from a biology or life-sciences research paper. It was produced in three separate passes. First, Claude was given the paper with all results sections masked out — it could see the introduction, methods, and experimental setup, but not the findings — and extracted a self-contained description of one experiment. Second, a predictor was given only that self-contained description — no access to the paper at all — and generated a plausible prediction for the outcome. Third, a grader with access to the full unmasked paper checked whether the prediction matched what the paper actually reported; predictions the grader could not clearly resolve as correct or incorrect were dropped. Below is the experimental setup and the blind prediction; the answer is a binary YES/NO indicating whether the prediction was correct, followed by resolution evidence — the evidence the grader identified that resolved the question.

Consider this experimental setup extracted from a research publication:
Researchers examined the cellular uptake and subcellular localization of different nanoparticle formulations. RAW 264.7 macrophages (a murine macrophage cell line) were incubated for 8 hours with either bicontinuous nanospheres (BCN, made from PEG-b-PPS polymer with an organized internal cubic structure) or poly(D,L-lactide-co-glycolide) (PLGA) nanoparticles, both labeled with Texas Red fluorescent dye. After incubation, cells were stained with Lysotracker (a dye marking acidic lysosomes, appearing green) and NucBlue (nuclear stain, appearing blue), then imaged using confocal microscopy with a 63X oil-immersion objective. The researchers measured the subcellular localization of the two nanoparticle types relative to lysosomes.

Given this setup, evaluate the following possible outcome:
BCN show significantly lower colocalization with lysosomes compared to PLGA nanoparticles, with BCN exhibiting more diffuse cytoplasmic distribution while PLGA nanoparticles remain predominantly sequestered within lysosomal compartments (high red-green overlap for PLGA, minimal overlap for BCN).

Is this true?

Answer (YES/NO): NO